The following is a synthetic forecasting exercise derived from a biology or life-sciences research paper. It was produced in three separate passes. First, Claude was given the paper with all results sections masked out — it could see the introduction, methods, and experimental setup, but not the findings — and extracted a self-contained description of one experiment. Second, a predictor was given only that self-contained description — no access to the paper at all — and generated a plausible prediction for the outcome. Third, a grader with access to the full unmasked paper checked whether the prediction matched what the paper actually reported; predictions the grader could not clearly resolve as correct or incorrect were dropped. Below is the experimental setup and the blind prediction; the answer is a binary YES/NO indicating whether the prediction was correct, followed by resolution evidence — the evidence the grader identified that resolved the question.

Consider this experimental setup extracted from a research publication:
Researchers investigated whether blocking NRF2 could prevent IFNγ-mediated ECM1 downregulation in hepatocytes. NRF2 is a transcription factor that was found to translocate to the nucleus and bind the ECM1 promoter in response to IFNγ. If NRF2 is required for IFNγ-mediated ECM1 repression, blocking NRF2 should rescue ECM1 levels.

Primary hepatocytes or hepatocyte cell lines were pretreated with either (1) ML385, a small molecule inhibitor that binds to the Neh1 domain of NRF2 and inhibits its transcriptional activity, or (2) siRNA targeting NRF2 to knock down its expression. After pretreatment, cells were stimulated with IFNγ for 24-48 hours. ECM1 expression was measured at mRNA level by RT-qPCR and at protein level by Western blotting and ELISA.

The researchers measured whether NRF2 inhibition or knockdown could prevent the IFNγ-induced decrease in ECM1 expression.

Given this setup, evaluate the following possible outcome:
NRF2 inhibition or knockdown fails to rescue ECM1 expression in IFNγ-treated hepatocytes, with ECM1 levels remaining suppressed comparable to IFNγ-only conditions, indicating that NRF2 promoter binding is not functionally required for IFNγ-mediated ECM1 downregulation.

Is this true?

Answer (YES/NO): NO